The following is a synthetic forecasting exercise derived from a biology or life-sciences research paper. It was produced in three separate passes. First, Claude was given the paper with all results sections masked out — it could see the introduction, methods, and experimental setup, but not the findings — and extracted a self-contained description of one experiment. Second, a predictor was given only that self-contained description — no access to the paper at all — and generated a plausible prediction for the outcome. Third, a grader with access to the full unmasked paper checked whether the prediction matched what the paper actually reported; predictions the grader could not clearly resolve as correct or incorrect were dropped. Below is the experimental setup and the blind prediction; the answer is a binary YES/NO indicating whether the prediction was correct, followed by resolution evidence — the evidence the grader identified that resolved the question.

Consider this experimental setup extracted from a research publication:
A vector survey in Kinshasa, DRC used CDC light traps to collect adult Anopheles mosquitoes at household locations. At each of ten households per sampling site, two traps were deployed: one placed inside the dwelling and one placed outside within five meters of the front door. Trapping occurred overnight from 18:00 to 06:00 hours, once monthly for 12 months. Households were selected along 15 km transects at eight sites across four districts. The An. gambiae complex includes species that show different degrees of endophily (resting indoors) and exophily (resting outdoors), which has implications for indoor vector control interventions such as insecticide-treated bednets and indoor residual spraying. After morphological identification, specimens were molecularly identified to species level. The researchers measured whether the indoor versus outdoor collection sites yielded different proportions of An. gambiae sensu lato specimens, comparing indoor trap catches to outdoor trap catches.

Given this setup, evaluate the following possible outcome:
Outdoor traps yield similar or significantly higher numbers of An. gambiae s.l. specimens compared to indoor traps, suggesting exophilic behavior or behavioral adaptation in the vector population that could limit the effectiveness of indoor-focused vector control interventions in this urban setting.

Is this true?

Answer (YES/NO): NO